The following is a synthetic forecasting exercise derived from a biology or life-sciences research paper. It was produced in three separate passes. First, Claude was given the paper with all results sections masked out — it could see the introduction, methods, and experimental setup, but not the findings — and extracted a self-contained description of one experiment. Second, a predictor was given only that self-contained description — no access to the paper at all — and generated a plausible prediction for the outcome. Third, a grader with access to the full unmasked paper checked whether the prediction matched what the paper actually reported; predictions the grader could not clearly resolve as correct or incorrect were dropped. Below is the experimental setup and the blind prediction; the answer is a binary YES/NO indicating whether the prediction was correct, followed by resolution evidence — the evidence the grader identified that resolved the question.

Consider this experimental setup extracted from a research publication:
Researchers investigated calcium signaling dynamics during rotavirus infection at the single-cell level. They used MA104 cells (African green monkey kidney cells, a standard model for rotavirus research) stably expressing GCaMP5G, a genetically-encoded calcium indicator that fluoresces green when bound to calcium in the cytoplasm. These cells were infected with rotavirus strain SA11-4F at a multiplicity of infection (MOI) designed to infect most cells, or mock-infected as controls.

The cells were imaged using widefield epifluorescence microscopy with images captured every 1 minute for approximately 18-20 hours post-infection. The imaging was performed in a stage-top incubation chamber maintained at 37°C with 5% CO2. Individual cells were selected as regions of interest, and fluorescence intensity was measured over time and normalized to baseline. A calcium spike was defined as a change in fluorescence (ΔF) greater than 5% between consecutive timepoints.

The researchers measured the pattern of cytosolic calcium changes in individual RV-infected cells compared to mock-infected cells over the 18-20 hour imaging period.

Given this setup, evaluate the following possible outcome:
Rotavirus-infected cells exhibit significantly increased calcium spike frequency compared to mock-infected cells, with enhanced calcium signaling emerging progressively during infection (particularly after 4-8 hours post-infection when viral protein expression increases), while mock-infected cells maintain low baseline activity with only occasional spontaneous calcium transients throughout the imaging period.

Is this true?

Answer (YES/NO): YES